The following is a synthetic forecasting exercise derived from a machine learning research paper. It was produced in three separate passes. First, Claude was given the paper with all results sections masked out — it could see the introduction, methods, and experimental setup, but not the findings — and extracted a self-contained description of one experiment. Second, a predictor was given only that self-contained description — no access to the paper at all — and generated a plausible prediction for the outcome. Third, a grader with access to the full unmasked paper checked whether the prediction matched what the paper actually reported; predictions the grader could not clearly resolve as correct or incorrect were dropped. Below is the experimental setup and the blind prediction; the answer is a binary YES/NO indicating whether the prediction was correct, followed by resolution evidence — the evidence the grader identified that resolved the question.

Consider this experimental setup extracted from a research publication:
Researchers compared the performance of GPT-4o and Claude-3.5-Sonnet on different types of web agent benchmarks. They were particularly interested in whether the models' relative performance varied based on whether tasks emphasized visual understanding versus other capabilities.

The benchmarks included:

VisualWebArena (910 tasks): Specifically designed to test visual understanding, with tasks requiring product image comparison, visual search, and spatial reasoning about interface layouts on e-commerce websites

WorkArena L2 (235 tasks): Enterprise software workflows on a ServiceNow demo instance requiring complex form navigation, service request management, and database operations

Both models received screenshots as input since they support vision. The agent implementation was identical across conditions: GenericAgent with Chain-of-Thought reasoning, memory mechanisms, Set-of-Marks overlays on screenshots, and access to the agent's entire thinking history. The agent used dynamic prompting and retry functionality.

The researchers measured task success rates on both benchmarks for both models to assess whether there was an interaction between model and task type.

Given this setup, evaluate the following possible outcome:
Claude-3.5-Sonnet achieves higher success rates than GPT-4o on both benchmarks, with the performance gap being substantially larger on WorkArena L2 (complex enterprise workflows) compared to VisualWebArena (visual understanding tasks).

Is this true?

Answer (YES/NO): NO